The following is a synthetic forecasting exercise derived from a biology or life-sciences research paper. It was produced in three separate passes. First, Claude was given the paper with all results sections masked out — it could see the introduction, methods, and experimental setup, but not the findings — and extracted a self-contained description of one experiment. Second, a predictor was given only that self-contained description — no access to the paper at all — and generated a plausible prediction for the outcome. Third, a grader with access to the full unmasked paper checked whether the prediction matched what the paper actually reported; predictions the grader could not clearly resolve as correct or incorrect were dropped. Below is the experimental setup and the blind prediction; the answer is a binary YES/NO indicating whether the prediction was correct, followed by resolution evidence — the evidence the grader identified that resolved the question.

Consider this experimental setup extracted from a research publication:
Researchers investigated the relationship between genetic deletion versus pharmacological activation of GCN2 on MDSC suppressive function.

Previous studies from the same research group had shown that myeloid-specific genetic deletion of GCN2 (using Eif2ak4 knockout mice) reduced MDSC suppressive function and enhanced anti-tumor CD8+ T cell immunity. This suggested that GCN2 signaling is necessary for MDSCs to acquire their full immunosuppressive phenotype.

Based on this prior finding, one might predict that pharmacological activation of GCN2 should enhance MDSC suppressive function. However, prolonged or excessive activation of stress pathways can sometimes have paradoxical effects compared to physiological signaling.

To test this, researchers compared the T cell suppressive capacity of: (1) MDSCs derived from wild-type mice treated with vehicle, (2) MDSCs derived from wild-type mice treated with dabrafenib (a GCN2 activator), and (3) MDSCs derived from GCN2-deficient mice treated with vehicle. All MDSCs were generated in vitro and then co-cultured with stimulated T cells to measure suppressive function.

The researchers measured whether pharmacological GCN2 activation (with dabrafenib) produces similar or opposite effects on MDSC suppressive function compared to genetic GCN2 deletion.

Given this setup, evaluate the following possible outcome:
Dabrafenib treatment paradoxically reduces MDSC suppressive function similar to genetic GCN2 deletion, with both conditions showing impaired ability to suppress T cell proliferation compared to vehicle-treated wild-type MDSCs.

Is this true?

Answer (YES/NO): YES